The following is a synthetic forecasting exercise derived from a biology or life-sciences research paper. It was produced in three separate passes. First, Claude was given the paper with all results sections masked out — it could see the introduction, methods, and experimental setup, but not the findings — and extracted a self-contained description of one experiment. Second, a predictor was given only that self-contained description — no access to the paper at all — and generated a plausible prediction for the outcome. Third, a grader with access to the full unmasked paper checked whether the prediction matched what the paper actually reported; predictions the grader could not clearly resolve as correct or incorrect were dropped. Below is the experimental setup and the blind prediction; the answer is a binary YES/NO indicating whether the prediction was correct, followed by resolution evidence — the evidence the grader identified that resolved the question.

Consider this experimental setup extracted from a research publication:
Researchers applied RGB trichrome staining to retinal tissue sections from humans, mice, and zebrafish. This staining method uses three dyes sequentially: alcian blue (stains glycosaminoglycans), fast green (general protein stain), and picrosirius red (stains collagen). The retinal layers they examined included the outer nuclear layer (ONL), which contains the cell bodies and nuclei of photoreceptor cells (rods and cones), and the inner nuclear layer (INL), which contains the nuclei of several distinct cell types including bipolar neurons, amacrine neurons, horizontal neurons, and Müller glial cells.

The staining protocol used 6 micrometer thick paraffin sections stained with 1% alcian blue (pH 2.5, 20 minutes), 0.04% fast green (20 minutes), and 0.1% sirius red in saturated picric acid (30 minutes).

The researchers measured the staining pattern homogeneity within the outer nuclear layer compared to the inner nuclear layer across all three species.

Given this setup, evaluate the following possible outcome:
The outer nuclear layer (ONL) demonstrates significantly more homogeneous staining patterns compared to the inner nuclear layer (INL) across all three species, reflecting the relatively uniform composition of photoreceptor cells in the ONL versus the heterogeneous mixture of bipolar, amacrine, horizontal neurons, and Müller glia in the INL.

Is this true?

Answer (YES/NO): YES